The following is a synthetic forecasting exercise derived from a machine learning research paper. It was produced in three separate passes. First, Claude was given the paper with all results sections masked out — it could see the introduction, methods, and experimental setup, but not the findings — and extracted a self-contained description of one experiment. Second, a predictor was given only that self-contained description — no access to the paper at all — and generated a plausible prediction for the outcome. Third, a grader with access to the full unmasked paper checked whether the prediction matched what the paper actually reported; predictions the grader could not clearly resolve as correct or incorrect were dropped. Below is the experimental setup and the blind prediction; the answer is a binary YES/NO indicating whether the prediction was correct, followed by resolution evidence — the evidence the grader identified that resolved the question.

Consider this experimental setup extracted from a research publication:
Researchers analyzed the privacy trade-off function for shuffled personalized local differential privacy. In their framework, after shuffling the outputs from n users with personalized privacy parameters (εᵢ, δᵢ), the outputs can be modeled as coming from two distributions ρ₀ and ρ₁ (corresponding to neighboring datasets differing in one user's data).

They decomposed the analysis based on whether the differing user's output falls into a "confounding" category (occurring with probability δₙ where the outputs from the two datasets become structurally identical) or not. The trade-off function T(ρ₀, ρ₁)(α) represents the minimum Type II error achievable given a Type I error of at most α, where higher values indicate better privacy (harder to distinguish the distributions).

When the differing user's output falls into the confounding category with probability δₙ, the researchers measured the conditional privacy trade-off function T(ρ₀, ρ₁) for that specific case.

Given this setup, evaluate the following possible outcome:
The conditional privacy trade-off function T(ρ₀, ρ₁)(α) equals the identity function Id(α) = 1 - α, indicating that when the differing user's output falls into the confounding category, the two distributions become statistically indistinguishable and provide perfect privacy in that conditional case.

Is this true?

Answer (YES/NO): YES